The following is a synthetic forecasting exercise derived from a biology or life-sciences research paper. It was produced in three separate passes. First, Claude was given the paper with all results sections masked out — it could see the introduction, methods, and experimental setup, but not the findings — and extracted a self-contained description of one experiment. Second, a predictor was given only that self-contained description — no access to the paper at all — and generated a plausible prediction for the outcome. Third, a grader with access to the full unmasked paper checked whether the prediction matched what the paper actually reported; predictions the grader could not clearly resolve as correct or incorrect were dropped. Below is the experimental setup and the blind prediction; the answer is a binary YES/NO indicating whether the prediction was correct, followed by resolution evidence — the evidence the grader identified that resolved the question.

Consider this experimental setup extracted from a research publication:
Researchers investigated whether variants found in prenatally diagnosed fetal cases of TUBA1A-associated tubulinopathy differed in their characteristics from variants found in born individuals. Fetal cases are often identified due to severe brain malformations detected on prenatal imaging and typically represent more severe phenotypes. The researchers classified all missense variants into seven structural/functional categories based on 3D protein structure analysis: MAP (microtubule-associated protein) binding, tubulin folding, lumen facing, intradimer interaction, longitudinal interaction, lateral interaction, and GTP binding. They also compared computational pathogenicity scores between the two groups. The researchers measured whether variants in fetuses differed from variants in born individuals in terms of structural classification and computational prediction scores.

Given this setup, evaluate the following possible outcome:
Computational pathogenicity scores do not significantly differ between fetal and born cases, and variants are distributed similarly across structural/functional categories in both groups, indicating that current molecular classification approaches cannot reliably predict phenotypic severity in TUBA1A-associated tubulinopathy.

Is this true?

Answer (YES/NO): YES